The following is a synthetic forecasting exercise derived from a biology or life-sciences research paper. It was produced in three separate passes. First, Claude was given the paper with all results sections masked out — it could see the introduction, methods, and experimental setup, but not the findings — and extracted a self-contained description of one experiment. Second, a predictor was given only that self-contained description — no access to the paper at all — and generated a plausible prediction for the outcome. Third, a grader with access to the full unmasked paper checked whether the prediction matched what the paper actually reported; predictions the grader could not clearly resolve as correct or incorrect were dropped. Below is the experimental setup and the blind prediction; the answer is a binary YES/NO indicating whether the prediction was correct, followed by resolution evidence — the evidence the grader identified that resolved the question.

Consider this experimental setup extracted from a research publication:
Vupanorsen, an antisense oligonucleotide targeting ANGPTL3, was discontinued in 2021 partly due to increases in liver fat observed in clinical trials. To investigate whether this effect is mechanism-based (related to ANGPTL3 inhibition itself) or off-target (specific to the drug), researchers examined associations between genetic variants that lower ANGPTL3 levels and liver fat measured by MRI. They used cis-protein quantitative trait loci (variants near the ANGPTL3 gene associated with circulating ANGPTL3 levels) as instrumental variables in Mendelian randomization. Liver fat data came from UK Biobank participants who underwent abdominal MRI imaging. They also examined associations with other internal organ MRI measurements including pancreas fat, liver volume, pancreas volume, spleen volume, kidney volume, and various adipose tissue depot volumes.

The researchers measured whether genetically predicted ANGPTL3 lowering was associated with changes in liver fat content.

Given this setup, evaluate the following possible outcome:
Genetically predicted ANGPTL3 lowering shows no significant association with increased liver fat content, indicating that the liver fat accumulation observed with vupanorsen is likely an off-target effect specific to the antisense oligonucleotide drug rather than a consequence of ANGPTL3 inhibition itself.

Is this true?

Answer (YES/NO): YES